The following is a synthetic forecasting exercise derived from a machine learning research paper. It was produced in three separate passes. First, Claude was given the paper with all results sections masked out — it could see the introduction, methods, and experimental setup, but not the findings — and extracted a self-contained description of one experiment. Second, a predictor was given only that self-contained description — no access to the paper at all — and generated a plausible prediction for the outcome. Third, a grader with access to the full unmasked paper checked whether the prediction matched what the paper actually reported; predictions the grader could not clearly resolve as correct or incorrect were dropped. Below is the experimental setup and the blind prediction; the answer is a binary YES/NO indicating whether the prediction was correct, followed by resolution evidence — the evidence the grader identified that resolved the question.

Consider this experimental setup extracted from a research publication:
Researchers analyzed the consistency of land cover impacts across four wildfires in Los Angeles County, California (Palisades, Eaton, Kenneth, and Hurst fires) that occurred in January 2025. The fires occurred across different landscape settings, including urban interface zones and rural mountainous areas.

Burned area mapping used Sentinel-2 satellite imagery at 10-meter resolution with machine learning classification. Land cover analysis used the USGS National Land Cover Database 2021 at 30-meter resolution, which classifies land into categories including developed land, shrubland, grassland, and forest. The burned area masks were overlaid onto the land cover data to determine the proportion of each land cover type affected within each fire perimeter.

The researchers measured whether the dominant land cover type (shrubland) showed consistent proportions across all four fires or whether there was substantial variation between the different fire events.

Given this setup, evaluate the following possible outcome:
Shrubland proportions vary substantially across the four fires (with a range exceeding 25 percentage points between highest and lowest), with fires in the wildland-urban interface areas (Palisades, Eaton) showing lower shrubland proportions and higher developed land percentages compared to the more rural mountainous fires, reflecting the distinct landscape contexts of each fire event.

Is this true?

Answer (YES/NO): NO